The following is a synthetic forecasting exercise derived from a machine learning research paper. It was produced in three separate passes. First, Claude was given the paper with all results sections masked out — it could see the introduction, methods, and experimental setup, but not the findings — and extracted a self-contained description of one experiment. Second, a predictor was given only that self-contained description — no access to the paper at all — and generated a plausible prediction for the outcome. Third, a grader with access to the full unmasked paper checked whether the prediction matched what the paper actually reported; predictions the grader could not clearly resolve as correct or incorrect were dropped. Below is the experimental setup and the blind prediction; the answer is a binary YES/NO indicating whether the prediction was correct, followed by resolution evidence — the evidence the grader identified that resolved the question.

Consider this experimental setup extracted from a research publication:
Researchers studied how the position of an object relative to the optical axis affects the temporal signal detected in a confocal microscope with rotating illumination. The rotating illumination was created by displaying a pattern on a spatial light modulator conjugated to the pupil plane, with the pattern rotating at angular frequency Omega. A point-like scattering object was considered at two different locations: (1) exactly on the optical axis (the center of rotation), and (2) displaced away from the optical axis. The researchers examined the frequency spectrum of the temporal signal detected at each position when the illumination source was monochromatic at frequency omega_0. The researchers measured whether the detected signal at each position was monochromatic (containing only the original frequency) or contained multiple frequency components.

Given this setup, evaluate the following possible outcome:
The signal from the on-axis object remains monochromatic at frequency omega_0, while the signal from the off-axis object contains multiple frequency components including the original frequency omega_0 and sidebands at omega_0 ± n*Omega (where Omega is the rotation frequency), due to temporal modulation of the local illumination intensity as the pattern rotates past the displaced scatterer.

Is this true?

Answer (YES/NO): YES